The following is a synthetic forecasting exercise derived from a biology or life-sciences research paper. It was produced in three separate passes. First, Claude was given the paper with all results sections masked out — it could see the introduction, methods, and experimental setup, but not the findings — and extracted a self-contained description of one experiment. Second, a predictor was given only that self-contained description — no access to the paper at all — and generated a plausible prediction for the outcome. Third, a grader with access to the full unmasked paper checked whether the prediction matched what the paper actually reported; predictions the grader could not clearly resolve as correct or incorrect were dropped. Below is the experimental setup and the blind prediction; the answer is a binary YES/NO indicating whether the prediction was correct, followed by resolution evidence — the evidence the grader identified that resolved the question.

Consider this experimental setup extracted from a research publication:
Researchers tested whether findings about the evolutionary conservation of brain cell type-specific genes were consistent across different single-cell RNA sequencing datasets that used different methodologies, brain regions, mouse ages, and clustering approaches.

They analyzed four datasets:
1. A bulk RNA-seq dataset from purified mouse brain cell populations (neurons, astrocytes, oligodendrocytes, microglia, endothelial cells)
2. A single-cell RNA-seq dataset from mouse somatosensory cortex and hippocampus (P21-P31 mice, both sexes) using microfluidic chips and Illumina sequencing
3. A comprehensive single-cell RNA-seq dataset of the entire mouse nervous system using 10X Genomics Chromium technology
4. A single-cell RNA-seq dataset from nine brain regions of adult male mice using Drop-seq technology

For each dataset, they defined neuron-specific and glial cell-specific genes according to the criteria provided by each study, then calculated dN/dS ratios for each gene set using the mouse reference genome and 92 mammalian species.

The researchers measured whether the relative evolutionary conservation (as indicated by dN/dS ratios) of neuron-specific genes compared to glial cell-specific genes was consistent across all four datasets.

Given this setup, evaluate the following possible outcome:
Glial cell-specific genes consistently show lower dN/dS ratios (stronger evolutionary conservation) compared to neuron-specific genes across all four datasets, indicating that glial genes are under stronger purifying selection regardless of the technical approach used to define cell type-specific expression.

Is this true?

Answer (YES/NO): NO